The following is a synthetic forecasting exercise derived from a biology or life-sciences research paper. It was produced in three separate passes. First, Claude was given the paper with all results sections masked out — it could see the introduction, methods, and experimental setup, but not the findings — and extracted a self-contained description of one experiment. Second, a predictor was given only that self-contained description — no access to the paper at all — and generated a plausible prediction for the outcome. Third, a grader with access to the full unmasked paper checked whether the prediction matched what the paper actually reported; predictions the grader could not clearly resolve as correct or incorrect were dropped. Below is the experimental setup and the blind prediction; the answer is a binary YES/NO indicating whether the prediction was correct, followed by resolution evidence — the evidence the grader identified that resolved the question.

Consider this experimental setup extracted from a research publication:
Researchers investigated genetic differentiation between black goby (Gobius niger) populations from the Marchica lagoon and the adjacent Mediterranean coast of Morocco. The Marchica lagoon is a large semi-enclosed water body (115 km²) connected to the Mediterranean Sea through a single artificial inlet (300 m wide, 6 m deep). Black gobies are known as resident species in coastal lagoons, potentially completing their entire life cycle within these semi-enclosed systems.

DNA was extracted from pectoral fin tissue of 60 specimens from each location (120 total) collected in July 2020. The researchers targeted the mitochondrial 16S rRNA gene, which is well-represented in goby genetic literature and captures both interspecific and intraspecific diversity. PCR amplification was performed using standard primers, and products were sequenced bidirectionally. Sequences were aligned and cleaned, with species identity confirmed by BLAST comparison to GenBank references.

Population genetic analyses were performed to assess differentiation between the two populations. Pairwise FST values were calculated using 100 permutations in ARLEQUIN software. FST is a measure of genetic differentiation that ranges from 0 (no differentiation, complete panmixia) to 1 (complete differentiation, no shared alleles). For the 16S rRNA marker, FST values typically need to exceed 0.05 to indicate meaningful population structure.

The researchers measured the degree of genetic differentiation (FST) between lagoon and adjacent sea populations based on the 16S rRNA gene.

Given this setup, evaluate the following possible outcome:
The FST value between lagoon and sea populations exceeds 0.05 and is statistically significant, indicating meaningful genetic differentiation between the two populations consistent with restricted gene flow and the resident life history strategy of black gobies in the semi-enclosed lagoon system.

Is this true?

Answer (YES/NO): NO